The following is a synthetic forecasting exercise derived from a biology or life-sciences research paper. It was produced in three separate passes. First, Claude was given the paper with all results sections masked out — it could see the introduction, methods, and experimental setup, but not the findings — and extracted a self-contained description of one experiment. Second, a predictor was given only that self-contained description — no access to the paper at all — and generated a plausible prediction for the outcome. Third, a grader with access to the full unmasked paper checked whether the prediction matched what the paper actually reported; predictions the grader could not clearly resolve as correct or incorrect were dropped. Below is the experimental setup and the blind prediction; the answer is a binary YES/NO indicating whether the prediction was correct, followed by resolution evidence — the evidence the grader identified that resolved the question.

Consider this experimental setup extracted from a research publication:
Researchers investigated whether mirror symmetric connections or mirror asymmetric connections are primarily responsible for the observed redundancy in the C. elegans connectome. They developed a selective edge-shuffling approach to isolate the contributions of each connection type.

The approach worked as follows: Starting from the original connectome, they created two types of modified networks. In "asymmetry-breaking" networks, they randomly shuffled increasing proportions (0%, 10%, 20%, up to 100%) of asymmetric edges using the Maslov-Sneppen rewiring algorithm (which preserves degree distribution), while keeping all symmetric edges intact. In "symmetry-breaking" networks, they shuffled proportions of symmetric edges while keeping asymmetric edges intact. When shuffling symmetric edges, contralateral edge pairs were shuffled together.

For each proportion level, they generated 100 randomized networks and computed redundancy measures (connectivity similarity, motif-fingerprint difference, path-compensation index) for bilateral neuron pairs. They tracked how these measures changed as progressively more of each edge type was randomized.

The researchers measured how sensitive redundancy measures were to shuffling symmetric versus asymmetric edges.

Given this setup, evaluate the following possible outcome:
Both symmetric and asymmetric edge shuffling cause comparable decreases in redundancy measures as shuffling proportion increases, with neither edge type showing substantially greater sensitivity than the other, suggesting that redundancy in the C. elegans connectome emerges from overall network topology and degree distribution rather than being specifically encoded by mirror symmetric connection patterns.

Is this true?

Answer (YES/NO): NO